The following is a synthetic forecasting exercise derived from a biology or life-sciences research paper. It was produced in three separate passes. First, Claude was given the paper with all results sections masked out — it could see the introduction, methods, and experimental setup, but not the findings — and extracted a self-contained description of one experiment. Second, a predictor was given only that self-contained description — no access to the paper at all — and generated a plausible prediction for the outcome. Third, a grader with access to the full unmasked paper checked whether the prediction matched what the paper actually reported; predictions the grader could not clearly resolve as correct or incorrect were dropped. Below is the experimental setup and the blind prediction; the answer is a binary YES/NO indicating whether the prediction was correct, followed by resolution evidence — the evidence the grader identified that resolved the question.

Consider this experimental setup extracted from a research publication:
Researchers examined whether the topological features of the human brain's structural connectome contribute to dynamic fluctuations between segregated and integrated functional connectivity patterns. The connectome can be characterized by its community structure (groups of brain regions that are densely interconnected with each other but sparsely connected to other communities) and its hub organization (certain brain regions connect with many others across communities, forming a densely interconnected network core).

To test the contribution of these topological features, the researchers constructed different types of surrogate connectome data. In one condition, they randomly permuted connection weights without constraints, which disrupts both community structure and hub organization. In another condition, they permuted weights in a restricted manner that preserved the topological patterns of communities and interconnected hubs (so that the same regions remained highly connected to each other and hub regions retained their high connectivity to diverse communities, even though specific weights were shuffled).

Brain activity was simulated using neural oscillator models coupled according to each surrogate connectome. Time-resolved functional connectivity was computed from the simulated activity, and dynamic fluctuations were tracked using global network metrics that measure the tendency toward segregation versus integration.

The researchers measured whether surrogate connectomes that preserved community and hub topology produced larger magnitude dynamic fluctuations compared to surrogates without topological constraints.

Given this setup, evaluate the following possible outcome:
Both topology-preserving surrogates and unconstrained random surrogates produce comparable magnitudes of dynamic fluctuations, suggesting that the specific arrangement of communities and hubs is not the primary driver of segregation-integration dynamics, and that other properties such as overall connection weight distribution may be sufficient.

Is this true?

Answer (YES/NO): NO